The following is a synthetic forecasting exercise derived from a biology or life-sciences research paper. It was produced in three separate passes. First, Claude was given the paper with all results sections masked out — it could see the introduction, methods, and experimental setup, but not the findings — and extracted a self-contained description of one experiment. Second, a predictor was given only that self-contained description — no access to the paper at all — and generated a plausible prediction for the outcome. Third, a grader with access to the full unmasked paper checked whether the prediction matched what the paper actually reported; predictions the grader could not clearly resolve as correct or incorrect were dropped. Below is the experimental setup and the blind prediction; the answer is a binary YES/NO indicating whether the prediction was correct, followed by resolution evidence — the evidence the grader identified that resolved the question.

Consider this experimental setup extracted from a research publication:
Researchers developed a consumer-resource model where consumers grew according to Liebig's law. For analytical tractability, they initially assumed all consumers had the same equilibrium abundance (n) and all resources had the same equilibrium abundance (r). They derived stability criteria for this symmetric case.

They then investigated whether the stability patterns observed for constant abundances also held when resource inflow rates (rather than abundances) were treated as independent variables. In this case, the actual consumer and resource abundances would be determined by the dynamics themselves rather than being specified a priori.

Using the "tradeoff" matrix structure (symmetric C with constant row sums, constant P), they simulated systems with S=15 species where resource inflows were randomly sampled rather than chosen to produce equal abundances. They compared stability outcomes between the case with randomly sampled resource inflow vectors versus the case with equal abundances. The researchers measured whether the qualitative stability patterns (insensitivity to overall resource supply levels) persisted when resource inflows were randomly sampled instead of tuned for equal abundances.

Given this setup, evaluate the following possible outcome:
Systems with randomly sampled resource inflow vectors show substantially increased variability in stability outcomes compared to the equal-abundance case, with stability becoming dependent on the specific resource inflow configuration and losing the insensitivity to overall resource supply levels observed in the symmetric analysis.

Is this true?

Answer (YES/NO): NO